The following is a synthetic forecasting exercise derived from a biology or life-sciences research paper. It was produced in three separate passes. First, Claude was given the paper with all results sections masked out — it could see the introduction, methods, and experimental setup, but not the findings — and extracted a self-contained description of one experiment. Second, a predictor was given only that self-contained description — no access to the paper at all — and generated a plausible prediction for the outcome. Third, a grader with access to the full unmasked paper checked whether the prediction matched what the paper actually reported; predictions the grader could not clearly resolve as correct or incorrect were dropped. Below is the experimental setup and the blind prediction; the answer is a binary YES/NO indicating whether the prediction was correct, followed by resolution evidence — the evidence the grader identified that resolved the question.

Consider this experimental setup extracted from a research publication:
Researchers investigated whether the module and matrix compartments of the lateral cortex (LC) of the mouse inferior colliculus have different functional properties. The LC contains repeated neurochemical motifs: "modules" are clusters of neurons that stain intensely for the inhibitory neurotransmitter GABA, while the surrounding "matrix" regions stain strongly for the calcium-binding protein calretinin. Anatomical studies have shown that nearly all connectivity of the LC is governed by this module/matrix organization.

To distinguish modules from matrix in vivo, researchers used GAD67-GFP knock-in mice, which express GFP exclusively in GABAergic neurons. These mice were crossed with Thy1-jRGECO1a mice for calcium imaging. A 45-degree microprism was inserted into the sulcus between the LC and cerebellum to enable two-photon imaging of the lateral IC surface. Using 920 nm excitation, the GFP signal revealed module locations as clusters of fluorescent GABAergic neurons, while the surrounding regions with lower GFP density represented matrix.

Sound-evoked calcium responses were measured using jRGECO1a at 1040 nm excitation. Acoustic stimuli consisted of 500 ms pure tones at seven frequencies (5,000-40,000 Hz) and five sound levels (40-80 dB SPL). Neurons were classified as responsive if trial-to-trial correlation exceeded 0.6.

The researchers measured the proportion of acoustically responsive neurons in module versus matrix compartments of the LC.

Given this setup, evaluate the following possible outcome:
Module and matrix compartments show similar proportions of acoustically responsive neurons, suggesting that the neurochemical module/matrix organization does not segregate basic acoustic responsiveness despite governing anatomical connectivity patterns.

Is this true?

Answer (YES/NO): NO